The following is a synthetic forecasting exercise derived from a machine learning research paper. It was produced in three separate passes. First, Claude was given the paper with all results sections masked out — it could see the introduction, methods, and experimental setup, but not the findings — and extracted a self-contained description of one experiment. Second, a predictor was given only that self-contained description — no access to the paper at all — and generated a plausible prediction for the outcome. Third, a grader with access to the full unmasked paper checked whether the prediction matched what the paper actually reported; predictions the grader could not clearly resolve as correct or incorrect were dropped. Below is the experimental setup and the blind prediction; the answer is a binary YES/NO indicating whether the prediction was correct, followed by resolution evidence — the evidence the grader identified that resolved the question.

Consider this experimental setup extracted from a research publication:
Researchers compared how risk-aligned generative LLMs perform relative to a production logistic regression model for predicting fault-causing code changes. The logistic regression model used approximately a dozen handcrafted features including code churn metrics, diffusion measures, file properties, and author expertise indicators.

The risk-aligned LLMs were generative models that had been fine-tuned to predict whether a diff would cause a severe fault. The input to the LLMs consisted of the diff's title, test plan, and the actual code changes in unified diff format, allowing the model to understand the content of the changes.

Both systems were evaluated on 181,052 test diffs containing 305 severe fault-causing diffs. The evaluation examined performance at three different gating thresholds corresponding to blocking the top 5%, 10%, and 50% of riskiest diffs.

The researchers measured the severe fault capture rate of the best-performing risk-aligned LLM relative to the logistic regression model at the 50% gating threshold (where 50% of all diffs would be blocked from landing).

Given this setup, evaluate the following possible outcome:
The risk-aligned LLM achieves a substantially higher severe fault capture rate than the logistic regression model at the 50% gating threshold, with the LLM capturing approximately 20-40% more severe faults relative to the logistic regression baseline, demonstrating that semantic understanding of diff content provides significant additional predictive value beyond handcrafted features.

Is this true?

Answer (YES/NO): NO